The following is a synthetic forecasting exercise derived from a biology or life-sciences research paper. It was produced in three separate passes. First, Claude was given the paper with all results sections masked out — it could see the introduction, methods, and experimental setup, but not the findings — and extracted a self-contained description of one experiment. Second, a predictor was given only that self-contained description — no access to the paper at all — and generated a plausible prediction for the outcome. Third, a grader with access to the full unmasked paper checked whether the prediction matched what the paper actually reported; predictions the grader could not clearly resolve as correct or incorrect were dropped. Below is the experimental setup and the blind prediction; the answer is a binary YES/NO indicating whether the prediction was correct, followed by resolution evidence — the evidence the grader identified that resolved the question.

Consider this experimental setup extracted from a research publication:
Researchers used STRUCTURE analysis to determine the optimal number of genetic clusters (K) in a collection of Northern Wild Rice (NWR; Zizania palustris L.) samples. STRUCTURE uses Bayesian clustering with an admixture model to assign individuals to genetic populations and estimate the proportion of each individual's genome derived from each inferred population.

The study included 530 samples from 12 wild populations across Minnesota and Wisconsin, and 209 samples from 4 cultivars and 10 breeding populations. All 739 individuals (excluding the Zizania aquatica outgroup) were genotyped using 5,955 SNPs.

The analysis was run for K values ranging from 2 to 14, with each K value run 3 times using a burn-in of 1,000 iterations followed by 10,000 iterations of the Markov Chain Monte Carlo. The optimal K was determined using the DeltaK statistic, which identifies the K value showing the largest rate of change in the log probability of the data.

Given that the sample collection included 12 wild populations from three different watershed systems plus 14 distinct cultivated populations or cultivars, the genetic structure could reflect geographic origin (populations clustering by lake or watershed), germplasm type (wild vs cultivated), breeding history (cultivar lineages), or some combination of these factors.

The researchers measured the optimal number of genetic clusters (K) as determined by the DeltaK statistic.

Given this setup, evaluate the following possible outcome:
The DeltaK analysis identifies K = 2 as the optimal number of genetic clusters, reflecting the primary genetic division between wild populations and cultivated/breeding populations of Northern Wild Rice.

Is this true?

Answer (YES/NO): NO